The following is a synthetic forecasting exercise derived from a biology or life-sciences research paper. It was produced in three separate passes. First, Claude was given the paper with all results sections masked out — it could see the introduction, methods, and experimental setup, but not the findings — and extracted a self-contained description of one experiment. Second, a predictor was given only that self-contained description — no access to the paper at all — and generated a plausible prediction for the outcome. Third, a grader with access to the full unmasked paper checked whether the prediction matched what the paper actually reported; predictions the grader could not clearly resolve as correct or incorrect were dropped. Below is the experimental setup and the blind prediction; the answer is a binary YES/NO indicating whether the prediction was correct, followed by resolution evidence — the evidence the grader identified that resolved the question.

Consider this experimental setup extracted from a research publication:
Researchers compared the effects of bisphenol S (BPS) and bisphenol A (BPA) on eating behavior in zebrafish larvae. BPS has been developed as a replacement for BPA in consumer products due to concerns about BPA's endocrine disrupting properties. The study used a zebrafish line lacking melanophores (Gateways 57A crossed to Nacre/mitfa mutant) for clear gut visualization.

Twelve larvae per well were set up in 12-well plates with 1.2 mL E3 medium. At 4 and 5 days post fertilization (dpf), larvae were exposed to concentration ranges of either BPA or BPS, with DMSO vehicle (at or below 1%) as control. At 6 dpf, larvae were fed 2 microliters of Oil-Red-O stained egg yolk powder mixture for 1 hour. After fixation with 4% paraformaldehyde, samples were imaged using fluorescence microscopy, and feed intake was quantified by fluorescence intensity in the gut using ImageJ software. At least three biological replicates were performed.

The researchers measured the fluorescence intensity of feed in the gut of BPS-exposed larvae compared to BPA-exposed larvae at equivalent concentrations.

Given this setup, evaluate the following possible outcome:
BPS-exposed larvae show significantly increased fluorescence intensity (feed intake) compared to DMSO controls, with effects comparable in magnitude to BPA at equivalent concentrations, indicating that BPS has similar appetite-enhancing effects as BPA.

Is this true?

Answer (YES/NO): NO